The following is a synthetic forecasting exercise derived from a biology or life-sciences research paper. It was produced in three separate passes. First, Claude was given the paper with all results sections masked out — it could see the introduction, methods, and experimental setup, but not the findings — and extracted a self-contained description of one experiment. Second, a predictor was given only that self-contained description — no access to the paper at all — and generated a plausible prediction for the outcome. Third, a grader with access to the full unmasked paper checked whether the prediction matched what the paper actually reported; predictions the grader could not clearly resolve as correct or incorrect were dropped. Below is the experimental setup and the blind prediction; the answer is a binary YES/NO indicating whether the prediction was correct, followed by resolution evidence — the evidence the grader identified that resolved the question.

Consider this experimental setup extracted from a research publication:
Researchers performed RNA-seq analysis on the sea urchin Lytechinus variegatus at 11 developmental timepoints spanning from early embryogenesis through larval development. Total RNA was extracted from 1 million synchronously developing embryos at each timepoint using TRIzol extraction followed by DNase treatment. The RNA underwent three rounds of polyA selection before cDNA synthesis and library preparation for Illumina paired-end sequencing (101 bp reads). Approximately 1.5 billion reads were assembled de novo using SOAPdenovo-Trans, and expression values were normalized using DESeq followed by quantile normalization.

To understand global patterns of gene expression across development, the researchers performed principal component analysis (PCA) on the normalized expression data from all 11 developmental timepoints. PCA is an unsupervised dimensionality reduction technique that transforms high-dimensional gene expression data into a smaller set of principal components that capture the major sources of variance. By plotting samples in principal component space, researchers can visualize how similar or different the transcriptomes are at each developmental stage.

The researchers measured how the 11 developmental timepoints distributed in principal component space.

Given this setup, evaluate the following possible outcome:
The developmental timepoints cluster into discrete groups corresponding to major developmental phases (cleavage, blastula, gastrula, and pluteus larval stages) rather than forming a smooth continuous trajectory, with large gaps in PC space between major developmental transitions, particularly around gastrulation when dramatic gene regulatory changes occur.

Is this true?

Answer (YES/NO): NO